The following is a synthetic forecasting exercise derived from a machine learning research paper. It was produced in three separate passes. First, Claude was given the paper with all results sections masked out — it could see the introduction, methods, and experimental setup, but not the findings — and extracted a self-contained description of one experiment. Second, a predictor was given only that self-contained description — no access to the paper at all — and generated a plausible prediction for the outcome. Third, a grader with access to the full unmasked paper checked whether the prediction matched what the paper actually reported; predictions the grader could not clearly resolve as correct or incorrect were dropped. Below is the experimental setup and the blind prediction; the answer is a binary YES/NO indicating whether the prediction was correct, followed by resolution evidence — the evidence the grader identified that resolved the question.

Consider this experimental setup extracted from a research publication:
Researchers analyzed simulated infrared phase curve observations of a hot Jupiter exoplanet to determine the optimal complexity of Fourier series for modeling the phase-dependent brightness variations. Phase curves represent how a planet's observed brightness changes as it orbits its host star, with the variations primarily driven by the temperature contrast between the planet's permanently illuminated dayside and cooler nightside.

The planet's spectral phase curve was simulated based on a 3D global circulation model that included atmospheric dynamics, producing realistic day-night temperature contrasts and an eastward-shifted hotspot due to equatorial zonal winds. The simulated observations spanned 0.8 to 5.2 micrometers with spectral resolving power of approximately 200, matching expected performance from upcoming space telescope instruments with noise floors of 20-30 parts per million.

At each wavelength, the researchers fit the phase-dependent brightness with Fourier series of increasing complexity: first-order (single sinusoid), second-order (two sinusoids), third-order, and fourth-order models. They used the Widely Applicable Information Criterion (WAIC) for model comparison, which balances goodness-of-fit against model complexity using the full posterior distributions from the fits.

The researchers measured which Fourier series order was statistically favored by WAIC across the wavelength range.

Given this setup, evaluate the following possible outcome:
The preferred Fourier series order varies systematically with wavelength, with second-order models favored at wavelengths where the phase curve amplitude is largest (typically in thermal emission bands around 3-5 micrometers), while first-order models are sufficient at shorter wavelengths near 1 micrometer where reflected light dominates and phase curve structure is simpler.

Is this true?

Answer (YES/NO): NO